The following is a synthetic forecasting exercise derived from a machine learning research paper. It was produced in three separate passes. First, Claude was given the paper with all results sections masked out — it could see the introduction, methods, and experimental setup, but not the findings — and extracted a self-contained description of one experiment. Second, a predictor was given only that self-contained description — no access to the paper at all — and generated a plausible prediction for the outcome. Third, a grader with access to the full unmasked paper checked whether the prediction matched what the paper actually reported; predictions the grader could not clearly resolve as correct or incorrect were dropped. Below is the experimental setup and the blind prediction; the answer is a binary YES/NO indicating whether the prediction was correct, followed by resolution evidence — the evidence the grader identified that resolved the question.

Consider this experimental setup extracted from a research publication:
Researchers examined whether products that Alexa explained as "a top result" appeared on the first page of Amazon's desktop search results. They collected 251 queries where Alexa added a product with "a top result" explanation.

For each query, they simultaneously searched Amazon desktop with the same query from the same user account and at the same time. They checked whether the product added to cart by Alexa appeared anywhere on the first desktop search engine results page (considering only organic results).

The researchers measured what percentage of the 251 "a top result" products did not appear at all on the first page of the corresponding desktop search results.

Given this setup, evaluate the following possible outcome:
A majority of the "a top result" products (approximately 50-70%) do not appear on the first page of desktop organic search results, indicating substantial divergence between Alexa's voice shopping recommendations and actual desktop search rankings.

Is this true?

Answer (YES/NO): NO